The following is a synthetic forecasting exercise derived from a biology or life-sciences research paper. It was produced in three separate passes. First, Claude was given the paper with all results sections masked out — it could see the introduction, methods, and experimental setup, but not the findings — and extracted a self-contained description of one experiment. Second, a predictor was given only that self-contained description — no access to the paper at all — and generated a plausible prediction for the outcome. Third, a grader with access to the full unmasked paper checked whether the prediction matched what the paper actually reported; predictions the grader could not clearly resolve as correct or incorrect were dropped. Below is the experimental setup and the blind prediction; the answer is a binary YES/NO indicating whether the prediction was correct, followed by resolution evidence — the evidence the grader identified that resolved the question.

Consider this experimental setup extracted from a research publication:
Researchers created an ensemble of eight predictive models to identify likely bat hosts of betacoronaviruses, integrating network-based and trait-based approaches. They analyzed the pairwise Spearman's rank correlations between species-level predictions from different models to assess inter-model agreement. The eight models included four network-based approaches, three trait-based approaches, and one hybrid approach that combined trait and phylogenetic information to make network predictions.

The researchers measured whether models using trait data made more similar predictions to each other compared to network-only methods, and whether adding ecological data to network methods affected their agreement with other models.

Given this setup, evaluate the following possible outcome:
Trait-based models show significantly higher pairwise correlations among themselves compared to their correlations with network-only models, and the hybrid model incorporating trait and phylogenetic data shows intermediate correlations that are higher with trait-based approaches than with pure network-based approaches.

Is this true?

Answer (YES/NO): NO